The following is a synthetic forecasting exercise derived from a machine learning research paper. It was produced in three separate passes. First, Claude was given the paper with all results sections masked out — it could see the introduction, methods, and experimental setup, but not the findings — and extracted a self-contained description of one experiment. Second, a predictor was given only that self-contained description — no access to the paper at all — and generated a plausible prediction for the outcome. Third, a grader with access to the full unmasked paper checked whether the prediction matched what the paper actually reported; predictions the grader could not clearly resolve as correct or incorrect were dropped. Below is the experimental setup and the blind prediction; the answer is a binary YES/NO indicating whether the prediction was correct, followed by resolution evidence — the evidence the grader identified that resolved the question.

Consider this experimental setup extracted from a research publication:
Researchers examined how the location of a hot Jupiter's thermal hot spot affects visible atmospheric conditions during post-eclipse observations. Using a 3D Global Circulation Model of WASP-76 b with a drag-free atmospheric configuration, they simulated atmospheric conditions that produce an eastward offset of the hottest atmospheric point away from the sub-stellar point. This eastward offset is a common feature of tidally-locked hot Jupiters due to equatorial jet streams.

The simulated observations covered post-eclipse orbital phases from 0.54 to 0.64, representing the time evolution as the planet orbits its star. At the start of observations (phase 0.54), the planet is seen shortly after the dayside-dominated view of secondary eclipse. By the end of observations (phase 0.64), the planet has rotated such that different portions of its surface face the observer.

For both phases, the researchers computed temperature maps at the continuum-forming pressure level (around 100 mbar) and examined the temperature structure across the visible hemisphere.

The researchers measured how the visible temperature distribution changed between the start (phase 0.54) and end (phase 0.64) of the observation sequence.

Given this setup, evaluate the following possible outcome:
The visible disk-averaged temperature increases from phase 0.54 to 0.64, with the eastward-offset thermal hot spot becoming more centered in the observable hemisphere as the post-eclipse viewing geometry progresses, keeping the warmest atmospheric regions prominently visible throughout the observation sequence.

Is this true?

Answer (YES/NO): NO